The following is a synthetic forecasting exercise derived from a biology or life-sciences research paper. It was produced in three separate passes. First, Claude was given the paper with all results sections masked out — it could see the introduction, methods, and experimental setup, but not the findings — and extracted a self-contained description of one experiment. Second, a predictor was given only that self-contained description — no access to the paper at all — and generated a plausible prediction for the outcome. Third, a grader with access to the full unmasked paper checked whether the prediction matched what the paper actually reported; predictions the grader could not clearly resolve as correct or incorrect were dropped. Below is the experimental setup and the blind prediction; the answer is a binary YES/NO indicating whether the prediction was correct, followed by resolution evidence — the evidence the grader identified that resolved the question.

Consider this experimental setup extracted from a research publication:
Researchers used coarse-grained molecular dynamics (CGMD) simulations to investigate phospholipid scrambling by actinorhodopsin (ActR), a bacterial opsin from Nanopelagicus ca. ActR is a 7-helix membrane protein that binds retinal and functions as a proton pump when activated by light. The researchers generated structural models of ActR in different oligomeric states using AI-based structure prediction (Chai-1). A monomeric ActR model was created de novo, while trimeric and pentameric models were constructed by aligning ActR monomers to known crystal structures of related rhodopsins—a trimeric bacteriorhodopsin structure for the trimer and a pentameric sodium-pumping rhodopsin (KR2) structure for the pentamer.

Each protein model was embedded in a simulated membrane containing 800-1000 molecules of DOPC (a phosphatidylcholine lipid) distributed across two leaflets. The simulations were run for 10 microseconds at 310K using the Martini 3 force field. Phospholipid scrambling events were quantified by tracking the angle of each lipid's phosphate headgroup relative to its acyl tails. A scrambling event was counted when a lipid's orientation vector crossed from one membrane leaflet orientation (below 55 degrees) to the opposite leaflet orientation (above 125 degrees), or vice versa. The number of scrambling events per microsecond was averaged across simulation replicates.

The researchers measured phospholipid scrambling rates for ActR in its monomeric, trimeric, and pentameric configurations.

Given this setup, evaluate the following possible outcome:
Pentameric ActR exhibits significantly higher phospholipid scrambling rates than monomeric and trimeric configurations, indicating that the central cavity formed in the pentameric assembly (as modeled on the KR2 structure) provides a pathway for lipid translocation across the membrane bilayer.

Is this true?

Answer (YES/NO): NO